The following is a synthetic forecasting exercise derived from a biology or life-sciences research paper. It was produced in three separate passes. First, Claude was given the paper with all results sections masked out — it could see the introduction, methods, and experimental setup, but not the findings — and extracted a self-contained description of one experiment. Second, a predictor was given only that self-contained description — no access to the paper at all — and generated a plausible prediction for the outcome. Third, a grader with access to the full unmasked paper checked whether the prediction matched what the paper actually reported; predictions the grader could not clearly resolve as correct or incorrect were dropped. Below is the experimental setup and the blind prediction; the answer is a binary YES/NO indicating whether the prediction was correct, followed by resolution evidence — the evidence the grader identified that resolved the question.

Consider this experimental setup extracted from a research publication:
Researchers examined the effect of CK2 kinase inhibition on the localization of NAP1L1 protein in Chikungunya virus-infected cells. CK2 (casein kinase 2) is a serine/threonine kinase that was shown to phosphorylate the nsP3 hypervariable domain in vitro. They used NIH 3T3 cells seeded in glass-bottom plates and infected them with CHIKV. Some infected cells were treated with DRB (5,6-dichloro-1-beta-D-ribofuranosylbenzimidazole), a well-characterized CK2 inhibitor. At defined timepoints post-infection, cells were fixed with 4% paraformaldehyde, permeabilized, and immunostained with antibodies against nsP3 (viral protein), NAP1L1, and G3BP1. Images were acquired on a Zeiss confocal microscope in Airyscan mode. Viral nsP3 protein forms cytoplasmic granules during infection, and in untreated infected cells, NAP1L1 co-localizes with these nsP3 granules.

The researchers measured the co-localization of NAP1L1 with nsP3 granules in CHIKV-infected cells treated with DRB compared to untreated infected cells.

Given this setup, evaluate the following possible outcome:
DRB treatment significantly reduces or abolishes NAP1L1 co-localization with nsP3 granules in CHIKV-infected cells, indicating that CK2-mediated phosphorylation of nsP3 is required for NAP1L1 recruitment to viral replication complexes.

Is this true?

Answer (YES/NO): YES